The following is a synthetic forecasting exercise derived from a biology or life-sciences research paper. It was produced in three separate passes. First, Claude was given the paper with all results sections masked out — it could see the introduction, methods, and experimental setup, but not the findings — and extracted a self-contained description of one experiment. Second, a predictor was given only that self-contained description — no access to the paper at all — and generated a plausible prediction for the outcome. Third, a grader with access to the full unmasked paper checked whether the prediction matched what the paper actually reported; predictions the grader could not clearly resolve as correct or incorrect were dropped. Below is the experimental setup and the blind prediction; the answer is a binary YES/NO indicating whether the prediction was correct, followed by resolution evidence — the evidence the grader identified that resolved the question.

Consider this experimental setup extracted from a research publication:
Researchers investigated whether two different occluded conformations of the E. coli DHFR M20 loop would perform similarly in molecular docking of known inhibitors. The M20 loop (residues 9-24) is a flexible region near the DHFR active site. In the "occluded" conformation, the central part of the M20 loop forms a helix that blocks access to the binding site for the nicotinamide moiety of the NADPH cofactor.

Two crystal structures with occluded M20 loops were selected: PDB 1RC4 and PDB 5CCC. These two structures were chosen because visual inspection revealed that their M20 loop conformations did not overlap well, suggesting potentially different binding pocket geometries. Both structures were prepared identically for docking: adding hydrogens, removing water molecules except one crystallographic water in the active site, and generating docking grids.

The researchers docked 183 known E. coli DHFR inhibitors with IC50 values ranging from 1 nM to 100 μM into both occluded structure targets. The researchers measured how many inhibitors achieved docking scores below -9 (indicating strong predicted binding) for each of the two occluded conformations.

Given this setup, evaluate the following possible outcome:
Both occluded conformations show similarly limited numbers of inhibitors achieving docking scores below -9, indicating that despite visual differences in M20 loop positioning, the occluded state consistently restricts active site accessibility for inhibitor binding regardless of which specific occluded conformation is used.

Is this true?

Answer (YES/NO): NO